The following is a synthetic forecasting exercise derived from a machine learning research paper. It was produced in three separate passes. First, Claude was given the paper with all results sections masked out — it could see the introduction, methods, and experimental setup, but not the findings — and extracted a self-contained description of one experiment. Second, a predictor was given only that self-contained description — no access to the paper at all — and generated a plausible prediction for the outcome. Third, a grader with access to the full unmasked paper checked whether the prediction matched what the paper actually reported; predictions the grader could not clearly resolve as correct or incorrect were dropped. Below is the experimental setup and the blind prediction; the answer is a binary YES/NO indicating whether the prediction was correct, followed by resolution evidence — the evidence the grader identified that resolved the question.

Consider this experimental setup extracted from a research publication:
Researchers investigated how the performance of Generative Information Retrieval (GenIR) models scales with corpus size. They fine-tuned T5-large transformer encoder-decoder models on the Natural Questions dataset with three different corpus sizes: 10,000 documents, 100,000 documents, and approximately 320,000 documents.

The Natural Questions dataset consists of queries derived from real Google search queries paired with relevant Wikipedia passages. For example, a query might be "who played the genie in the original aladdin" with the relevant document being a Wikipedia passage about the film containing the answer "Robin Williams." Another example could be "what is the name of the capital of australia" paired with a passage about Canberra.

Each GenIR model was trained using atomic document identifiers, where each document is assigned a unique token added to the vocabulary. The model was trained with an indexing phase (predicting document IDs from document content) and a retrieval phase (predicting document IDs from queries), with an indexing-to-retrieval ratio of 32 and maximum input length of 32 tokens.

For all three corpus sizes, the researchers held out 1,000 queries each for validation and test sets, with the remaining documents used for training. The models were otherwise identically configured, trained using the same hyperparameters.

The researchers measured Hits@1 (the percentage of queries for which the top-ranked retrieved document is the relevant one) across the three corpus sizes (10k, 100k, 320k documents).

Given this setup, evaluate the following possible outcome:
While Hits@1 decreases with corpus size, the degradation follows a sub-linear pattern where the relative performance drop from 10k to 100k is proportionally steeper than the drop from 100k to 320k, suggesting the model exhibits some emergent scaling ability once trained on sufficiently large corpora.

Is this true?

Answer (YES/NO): YES